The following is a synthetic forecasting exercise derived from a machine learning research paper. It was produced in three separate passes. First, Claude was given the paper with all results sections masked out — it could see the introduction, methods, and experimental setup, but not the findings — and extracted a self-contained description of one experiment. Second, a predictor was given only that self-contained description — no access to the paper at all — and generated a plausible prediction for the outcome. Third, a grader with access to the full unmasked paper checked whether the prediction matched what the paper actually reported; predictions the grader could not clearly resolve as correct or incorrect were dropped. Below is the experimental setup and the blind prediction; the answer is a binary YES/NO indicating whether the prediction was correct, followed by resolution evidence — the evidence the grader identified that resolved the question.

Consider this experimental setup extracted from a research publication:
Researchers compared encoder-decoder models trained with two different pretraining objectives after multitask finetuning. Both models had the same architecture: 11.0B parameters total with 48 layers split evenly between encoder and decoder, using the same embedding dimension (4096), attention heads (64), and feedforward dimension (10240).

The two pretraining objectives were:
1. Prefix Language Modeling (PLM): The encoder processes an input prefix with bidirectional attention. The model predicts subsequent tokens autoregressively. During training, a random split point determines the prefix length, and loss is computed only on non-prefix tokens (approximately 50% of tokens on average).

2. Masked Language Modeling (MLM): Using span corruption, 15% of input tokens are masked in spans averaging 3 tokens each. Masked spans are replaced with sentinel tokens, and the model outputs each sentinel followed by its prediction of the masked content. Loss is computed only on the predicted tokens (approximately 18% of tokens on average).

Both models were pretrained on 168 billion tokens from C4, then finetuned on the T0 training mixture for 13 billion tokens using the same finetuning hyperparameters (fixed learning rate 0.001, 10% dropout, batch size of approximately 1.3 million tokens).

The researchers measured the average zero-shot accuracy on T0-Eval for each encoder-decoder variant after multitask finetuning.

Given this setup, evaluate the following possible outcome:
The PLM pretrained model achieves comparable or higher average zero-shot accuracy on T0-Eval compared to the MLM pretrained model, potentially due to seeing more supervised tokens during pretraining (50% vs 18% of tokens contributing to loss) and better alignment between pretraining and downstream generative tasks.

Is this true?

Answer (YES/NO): NO